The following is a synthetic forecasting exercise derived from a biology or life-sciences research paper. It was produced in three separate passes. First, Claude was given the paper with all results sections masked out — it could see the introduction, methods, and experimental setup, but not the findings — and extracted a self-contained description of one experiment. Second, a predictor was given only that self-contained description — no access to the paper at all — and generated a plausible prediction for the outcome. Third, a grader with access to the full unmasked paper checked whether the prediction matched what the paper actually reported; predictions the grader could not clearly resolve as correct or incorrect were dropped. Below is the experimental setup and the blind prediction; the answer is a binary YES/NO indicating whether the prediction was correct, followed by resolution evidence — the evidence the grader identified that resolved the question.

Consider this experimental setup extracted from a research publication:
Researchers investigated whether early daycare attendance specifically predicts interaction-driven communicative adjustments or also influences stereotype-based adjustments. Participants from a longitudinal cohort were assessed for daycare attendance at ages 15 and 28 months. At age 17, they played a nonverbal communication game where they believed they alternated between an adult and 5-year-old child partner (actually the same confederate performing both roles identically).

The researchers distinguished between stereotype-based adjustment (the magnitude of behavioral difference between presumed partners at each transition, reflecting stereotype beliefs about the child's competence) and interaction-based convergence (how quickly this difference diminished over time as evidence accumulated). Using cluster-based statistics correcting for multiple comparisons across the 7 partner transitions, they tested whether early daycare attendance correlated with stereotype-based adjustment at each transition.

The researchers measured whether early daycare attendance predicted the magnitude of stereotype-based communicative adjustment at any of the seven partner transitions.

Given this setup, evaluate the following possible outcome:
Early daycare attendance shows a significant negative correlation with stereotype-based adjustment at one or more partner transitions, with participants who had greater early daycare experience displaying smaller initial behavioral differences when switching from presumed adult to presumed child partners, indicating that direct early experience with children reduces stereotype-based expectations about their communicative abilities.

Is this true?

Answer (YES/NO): NO